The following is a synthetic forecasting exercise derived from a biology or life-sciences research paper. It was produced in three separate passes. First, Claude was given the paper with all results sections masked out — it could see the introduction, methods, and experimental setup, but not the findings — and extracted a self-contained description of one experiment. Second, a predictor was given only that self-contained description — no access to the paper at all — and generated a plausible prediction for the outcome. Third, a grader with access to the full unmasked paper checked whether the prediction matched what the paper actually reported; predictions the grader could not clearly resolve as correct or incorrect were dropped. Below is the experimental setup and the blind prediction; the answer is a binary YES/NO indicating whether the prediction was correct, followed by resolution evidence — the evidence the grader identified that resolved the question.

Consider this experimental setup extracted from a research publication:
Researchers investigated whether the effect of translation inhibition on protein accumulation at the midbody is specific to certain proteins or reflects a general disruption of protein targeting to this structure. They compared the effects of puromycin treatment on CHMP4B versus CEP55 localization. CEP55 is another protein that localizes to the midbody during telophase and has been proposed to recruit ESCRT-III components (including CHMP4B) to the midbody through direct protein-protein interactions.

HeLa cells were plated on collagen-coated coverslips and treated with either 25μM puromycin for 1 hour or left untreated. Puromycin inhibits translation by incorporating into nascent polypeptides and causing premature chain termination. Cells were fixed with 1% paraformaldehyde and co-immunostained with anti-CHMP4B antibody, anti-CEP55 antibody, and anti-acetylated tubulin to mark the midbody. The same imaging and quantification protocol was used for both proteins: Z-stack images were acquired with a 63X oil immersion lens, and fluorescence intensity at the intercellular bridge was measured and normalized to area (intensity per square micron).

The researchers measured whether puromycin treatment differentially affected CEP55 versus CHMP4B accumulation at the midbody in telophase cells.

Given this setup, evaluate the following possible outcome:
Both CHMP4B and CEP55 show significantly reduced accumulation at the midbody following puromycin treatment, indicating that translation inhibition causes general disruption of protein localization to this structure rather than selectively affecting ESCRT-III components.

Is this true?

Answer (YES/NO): NO